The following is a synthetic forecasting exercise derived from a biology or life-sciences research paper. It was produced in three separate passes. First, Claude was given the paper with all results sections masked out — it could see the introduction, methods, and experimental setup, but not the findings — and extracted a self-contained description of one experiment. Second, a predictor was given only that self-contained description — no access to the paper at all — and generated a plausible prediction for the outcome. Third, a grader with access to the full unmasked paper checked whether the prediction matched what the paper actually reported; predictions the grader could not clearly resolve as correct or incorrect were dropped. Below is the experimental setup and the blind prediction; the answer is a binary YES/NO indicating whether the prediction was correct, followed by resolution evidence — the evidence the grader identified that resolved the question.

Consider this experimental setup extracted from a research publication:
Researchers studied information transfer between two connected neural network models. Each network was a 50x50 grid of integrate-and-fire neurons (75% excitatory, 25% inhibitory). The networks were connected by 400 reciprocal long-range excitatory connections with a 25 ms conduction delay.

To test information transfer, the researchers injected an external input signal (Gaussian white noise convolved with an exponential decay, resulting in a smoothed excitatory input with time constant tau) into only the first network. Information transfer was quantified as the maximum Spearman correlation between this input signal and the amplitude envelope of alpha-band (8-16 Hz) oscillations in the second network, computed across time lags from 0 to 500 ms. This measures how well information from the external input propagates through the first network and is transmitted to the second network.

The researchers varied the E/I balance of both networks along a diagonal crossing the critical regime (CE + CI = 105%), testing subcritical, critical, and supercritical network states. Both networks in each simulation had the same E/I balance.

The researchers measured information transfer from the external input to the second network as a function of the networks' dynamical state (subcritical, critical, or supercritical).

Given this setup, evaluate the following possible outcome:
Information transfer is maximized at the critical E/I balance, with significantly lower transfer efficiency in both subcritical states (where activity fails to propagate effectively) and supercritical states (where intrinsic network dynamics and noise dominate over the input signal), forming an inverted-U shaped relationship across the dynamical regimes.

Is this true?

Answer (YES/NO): YES